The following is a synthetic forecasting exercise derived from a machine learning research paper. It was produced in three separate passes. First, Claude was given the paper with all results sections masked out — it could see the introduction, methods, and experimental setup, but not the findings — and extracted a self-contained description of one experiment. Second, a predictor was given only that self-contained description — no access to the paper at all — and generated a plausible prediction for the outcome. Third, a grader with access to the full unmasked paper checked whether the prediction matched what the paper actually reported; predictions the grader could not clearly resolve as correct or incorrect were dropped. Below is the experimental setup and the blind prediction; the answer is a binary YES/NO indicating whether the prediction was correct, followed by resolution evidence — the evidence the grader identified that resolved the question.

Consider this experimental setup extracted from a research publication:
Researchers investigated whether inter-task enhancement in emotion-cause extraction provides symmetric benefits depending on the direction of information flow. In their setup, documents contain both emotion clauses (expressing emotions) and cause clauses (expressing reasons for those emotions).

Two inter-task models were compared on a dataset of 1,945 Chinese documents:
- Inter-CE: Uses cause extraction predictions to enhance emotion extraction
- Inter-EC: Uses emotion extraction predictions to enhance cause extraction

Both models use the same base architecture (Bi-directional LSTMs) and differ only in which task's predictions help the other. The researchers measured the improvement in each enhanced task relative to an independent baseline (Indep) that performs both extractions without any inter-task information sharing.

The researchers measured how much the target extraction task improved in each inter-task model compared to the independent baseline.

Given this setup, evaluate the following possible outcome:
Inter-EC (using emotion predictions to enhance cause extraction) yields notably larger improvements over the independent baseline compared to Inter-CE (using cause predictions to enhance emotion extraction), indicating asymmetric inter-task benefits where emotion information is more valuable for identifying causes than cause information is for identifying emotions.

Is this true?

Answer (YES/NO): YES